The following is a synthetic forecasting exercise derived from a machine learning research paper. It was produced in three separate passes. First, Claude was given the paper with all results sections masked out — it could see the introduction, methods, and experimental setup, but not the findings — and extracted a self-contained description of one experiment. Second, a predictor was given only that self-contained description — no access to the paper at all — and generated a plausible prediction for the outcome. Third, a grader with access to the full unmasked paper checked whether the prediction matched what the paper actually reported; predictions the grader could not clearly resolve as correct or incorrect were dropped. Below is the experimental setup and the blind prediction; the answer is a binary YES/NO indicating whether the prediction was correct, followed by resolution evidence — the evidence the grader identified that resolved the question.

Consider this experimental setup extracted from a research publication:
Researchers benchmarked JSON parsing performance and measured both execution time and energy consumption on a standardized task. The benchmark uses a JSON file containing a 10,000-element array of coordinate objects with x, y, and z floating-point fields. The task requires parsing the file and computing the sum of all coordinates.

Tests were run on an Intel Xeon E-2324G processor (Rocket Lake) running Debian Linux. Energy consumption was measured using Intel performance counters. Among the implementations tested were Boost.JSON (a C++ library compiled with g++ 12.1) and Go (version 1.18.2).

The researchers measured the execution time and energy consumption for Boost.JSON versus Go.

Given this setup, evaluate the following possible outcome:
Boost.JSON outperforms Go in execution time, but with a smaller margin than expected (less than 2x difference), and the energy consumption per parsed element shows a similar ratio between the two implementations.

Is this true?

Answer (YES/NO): NO